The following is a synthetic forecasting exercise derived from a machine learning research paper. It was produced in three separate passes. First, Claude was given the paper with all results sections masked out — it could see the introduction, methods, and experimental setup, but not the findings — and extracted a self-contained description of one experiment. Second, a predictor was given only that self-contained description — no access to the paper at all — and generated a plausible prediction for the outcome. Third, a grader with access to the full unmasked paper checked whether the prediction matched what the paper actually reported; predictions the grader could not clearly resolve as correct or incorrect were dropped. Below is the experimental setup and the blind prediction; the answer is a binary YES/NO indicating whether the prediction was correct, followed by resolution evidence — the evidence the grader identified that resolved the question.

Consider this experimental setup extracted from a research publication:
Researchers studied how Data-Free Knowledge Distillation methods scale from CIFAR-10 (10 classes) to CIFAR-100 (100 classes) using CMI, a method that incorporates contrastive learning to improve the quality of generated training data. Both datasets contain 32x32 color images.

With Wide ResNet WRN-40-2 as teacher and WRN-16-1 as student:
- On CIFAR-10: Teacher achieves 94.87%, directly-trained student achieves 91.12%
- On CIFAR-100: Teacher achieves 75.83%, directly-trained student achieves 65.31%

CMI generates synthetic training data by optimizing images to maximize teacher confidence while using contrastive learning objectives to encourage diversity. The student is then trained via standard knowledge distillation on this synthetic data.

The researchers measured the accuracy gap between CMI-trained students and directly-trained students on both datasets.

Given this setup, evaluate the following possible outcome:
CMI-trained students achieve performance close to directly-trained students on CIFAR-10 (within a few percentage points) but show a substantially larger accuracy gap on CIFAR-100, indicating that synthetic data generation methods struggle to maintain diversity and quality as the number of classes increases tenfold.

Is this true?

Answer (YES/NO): YES